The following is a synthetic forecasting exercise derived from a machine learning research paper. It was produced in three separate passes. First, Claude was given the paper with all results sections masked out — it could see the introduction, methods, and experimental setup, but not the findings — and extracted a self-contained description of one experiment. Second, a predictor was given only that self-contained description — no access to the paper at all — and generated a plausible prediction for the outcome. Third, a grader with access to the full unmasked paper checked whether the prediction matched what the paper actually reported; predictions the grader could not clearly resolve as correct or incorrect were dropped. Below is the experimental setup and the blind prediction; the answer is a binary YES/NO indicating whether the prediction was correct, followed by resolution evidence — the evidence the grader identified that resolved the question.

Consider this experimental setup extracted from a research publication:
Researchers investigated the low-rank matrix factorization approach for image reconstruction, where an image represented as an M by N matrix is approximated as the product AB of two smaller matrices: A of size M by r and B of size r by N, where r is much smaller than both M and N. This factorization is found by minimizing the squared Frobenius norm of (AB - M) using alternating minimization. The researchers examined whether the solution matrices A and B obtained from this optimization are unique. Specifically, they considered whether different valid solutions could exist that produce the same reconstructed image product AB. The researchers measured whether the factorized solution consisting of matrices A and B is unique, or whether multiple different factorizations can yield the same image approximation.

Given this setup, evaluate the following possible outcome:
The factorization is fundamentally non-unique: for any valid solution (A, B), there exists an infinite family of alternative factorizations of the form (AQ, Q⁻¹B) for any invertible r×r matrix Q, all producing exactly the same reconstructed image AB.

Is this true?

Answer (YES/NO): NO